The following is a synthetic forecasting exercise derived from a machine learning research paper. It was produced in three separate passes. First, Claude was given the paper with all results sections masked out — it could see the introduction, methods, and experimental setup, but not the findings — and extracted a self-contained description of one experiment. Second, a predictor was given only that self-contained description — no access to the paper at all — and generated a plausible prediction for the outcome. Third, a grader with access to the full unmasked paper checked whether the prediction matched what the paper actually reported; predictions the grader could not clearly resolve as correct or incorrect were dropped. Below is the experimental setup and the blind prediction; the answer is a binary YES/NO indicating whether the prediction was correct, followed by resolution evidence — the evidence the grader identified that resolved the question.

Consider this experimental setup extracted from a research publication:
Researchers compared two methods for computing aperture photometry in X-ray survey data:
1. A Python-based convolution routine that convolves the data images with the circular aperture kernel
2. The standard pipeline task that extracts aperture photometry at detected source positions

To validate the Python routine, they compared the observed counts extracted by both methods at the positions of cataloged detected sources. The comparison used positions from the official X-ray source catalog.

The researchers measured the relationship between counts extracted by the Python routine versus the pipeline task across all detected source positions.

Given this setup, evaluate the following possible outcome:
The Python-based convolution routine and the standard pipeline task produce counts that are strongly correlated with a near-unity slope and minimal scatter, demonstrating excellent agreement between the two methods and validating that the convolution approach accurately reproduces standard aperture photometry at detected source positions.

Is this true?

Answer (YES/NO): YES